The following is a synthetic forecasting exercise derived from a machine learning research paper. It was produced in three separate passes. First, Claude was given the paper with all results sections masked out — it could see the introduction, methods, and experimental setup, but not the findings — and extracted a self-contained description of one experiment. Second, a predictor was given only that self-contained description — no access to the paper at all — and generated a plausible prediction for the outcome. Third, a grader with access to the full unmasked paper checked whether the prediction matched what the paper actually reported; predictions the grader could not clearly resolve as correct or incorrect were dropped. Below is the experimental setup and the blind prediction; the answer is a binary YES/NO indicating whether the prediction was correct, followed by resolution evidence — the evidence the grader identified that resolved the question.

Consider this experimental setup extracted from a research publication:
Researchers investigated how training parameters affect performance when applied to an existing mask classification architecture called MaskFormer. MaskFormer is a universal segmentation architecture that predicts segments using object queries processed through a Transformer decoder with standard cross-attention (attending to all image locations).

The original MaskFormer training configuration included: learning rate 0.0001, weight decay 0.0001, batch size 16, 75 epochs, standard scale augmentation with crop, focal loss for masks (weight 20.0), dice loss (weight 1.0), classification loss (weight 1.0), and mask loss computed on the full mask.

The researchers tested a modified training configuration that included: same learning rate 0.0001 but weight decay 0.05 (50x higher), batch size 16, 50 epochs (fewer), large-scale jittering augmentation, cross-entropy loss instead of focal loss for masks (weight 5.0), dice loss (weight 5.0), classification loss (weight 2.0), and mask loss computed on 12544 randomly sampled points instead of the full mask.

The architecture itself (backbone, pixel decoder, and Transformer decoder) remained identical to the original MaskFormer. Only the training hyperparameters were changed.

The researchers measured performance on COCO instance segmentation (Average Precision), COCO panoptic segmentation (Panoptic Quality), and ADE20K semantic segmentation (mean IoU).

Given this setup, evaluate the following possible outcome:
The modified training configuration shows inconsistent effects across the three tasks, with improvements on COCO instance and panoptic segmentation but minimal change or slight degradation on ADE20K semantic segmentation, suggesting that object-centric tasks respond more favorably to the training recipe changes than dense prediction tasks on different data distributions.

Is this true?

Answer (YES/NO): NO